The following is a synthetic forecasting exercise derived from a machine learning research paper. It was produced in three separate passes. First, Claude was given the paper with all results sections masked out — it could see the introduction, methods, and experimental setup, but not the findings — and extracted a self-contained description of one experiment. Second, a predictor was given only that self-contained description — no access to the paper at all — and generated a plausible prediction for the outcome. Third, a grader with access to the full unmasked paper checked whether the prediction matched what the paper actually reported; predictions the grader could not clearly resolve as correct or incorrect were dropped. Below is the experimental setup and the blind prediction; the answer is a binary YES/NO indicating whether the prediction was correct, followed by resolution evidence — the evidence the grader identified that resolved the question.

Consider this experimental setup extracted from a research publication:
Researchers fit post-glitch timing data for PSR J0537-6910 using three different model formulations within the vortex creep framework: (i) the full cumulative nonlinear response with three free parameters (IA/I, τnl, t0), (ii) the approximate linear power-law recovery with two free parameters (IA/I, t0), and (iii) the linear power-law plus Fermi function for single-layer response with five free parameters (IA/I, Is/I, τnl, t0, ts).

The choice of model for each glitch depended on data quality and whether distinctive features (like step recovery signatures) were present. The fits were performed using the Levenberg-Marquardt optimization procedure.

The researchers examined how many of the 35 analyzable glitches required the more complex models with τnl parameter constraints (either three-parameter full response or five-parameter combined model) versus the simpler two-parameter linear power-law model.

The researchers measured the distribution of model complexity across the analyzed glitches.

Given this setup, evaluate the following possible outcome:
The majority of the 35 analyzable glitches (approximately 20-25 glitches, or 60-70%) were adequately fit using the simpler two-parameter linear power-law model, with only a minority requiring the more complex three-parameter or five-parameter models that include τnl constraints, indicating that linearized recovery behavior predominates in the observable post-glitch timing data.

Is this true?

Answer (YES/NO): YES